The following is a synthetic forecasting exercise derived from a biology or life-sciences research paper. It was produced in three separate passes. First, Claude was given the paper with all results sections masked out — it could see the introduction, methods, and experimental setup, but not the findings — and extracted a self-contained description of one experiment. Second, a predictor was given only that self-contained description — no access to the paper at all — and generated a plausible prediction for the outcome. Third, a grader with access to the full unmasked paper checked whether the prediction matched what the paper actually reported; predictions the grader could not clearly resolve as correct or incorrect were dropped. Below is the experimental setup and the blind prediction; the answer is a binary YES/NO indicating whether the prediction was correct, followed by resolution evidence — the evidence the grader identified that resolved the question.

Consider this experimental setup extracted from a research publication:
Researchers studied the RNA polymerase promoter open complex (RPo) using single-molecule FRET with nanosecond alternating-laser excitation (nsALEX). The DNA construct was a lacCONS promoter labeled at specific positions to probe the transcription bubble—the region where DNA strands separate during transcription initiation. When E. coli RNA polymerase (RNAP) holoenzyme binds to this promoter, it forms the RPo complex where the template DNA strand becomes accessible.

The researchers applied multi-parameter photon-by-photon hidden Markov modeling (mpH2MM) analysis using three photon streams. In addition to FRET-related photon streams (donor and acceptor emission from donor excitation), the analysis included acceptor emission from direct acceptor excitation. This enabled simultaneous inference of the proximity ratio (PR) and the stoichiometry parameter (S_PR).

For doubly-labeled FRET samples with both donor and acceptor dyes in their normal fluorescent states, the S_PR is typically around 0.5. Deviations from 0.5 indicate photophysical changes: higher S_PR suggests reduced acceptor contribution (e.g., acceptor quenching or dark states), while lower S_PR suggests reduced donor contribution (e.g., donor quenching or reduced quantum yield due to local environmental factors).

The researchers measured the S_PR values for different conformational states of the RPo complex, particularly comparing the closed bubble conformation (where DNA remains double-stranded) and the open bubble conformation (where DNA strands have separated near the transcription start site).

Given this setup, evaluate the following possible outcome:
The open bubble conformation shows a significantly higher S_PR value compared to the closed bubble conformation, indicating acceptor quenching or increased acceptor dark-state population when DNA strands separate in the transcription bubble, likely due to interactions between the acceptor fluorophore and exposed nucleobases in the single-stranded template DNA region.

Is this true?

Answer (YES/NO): NO